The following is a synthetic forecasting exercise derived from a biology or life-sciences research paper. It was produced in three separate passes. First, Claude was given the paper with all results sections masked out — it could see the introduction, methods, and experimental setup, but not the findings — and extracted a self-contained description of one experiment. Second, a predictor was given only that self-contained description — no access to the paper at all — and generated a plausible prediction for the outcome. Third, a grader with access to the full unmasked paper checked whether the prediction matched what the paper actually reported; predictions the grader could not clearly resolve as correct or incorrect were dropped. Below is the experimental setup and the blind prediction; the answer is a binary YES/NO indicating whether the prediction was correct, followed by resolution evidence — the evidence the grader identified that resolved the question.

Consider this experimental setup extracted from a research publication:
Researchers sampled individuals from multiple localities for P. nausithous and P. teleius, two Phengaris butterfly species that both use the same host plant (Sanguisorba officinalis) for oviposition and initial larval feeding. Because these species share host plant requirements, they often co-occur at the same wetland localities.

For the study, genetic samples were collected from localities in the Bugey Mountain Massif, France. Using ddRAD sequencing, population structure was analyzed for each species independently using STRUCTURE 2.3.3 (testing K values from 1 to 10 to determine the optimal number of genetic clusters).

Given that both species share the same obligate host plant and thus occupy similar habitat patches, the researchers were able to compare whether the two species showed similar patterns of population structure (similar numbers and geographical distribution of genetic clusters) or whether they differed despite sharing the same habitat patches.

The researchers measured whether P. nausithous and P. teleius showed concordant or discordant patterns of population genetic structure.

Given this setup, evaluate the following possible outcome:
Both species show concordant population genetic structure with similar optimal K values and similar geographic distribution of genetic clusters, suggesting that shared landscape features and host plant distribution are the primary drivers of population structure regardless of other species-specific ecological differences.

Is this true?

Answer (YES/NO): NO